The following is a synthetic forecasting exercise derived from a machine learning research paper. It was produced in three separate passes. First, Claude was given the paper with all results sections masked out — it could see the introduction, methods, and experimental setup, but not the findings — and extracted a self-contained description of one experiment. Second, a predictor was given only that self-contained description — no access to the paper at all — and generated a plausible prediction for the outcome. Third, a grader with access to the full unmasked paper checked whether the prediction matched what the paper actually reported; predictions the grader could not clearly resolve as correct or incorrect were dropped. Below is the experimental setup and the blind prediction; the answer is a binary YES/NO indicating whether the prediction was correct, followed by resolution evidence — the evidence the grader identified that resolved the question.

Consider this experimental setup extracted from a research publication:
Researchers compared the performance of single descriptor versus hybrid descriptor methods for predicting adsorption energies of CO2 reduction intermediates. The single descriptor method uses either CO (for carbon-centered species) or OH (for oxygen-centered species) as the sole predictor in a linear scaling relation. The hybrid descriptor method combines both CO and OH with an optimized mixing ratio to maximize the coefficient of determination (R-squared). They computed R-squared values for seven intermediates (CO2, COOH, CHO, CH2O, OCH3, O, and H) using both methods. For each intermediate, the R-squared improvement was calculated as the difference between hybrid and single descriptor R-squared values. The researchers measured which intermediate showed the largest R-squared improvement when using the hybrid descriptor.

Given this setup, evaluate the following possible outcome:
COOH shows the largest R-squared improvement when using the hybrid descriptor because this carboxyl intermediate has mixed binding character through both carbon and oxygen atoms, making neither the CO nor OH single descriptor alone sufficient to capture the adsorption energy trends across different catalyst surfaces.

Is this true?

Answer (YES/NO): YES